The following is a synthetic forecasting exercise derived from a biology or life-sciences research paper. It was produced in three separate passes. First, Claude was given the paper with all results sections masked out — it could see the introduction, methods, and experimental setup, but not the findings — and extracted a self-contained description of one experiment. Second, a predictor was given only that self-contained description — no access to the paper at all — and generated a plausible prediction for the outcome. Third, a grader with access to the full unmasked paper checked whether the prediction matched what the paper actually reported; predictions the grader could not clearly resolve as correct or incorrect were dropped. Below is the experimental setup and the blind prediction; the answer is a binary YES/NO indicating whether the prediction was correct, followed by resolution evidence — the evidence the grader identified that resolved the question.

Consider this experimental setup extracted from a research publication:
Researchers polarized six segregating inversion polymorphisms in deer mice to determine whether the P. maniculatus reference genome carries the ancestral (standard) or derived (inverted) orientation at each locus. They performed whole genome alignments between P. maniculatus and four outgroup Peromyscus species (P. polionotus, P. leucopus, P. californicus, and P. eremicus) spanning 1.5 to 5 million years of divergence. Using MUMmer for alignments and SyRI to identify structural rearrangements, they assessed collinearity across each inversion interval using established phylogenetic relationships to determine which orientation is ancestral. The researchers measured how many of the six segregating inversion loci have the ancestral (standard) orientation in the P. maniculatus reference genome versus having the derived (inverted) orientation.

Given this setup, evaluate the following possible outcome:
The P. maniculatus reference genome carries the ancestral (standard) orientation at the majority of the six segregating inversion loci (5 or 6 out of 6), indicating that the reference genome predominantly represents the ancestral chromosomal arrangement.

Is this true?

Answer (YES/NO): YES